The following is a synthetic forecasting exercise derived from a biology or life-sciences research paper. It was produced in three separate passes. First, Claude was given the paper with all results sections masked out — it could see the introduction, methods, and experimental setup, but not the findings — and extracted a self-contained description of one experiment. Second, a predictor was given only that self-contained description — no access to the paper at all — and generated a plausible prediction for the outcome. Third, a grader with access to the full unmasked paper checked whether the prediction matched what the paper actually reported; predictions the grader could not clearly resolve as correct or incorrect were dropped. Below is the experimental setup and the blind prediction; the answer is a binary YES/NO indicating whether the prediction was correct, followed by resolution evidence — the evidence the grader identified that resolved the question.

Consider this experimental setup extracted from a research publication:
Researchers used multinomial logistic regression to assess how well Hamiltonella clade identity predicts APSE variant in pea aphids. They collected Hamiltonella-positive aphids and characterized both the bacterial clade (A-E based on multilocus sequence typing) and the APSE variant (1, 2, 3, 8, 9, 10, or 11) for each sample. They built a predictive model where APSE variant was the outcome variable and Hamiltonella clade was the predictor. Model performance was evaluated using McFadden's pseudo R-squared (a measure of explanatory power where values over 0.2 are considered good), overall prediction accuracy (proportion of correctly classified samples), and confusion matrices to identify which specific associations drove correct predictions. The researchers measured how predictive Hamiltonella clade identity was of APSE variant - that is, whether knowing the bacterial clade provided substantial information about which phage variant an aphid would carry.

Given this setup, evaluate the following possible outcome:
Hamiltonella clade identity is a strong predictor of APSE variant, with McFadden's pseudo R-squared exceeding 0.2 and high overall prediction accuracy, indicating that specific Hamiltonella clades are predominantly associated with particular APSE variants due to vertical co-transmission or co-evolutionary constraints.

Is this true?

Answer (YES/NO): NO